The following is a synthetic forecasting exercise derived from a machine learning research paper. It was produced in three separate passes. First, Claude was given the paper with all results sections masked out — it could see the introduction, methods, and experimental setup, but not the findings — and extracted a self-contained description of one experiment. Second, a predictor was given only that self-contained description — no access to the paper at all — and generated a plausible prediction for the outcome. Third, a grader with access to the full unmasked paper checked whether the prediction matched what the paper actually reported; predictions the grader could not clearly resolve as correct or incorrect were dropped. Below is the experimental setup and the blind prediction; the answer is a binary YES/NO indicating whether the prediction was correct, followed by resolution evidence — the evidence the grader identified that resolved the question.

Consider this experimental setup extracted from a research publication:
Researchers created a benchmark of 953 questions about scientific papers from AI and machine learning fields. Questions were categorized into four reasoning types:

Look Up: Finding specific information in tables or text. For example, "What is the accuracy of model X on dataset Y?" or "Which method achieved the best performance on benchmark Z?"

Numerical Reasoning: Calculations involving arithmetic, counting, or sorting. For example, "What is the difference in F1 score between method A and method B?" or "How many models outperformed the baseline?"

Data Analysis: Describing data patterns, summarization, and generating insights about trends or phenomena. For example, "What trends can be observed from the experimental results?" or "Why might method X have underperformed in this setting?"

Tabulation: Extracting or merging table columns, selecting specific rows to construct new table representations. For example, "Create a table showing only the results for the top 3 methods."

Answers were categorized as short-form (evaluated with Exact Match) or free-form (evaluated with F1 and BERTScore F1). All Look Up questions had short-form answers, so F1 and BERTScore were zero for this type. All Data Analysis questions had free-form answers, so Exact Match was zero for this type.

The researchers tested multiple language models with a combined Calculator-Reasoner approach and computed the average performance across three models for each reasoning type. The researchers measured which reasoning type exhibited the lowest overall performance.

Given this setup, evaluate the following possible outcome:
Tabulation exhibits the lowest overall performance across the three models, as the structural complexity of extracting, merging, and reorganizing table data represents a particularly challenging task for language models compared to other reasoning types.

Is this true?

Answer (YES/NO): NO